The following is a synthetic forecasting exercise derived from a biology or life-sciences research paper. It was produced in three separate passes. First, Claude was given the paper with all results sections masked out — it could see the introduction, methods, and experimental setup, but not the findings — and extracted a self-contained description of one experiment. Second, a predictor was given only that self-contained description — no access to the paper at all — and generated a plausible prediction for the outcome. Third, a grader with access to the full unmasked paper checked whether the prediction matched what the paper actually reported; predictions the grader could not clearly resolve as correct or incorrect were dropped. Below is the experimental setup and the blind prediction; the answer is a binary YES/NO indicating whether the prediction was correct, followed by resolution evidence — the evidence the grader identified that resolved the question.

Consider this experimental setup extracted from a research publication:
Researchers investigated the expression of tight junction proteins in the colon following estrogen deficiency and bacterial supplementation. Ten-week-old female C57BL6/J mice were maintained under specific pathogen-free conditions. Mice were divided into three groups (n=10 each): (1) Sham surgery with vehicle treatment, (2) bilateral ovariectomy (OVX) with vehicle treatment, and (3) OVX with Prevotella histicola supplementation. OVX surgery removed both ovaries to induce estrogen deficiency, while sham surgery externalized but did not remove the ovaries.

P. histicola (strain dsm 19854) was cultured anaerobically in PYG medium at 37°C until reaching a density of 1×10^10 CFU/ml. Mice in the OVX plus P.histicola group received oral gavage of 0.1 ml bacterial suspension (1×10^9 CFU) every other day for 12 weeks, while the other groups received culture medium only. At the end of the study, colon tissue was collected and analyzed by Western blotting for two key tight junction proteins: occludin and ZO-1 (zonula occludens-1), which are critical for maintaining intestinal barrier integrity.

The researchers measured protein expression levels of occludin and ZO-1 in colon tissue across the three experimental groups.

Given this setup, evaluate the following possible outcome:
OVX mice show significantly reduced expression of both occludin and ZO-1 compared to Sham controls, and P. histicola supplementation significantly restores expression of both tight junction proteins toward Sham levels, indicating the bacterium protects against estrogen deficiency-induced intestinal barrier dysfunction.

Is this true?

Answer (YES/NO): YES